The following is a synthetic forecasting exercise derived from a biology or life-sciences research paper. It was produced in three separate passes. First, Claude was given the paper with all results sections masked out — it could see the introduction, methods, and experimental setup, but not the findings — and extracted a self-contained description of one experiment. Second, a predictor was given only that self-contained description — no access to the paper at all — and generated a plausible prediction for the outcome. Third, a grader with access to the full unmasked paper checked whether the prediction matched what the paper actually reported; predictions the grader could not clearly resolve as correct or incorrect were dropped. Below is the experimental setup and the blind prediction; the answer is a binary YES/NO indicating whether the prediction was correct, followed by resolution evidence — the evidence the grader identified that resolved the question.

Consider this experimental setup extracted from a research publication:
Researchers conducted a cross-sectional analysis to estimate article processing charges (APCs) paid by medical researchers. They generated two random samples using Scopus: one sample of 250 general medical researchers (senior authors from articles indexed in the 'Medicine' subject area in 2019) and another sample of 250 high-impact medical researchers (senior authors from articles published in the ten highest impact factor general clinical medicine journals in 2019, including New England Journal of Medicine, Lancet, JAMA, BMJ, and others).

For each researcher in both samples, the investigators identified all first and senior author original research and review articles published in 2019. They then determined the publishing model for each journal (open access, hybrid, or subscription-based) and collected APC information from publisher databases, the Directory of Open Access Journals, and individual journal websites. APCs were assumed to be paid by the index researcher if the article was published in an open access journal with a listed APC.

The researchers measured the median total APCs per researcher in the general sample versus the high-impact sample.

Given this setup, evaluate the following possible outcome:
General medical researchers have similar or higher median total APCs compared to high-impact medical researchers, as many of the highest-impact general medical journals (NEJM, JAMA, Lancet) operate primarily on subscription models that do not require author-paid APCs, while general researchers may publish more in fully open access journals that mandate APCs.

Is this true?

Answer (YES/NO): NO